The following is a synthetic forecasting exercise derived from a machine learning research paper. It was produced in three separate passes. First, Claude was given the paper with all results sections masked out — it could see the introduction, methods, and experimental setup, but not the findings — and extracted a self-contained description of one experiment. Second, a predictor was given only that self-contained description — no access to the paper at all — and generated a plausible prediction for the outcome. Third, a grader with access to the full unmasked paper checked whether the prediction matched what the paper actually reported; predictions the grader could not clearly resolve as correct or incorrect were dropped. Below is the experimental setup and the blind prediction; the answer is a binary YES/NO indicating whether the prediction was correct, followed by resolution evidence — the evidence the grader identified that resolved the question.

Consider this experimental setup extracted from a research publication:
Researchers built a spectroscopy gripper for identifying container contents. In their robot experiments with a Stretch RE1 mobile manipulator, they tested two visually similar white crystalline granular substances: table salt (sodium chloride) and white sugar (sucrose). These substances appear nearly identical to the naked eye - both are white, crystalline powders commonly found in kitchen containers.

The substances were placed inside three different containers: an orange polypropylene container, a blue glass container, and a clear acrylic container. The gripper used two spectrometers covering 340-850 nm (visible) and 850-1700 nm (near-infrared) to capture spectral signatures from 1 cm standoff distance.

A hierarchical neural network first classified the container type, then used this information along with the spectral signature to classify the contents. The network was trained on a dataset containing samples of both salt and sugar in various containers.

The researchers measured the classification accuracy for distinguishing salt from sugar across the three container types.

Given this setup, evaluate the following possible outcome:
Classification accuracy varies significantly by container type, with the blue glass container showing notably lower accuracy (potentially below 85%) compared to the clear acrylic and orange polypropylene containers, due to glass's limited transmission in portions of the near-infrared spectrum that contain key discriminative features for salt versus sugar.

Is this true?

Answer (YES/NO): YES